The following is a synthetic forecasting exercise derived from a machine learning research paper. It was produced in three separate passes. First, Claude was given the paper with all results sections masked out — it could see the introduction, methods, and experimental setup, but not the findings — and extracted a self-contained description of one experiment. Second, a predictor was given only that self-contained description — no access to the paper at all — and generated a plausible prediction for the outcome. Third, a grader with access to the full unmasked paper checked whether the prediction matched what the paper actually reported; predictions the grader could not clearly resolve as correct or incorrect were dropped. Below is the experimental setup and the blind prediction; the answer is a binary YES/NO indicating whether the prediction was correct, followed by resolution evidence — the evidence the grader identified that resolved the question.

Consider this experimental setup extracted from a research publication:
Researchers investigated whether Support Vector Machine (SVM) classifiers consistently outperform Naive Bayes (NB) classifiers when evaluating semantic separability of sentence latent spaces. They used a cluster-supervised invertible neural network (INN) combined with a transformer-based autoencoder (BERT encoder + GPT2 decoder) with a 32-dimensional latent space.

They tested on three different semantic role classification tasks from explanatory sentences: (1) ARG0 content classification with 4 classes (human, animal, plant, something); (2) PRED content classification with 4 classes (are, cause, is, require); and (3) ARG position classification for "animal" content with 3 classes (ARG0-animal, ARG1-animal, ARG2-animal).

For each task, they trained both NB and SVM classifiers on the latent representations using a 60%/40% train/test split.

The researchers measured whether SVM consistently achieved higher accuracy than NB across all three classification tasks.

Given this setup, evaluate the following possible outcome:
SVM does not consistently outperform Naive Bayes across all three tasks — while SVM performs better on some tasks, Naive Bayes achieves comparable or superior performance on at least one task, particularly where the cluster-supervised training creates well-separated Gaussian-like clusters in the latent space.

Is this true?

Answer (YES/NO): YES